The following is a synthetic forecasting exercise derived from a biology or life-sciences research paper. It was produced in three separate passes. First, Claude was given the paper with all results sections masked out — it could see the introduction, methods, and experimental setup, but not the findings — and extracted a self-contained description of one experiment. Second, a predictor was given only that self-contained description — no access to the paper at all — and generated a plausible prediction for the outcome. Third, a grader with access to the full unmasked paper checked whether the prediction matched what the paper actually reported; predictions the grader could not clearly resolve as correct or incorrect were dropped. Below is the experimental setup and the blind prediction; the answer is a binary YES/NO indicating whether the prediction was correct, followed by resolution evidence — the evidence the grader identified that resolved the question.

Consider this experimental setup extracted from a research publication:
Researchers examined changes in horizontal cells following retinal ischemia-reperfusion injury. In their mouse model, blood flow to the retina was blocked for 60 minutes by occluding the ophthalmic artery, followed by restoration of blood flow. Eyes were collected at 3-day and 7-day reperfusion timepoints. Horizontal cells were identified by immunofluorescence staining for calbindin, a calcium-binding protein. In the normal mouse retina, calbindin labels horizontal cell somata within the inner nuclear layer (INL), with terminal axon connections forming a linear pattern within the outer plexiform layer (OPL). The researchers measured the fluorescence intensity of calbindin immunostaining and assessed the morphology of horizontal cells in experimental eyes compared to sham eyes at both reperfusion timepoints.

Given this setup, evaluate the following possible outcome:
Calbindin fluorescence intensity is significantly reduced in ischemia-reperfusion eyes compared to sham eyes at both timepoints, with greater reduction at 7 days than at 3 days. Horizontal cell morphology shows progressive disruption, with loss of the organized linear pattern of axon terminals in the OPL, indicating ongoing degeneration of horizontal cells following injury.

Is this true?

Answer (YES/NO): NO